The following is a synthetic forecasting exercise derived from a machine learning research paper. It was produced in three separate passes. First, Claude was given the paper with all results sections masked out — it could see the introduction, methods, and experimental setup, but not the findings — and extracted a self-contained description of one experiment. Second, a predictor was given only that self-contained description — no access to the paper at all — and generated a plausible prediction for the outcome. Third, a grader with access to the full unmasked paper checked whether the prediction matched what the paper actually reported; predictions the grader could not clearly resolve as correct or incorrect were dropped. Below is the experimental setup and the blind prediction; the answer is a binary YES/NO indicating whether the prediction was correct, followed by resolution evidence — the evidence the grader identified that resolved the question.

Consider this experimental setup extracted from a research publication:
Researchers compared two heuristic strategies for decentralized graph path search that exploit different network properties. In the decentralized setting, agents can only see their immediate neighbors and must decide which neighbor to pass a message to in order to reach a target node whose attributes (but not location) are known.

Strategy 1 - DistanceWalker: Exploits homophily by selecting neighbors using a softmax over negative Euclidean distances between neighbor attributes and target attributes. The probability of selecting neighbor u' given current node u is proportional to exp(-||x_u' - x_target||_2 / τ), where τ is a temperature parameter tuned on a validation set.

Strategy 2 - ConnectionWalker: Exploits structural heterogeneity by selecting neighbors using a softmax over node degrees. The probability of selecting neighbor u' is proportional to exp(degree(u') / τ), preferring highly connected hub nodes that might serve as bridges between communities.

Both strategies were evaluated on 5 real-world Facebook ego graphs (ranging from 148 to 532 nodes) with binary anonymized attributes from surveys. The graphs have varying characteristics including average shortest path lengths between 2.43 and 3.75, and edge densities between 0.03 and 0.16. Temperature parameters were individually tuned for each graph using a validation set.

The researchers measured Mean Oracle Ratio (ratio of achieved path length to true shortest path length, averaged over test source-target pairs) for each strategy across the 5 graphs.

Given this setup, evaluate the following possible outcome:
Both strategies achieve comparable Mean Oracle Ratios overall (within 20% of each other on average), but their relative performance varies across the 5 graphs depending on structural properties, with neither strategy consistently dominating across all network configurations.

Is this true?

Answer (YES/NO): NO